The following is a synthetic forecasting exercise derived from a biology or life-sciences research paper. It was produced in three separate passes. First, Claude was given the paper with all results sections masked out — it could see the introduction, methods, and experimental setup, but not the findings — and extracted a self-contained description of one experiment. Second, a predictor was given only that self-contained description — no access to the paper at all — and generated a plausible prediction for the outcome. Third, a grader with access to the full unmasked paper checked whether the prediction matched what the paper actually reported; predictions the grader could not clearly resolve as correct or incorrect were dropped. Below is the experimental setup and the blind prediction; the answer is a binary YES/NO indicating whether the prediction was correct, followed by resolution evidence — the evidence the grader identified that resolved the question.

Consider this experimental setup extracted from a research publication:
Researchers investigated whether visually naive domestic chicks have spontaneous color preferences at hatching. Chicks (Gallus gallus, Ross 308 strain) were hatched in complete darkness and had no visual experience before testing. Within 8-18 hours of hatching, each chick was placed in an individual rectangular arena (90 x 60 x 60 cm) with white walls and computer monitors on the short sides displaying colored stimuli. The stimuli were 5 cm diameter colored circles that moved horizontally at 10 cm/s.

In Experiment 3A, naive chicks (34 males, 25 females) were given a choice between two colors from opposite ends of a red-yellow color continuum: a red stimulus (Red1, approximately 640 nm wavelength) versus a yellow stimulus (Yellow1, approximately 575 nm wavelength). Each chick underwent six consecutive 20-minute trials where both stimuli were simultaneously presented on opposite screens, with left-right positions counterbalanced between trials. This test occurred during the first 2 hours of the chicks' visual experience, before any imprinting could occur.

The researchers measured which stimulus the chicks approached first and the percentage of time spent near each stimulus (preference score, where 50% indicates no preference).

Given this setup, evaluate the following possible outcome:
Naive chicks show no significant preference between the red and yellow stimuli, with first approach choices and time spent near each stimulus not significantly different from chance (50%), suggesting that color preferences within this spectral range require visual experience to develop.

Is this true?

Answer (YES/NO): NO